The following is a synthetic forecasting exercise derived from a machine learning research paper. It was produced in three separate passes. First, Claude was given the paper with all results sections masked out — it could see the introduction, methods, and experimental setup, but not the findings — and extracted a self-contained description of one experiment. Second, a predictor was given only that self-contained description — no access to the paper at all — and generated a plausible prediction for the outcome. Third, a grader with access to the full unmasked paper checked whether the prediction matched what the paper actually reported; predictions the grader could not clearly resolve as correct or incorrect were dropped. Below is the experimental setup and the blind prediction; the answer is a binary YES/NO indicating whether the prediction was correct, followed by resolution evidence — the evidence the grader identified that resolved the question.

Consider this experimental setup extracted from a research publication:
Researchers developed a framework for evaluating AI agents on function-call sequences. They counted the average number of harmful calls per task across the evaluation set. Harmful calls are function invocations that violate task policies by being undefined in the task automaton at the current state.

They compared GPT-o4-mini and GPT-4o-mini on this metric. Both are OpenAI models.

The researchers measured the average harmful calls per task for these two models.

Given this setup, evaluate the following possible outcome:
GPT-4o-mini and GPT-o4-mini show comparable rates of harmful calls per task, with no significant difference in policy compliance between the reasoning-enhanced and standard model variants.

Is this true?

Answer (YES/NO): NO